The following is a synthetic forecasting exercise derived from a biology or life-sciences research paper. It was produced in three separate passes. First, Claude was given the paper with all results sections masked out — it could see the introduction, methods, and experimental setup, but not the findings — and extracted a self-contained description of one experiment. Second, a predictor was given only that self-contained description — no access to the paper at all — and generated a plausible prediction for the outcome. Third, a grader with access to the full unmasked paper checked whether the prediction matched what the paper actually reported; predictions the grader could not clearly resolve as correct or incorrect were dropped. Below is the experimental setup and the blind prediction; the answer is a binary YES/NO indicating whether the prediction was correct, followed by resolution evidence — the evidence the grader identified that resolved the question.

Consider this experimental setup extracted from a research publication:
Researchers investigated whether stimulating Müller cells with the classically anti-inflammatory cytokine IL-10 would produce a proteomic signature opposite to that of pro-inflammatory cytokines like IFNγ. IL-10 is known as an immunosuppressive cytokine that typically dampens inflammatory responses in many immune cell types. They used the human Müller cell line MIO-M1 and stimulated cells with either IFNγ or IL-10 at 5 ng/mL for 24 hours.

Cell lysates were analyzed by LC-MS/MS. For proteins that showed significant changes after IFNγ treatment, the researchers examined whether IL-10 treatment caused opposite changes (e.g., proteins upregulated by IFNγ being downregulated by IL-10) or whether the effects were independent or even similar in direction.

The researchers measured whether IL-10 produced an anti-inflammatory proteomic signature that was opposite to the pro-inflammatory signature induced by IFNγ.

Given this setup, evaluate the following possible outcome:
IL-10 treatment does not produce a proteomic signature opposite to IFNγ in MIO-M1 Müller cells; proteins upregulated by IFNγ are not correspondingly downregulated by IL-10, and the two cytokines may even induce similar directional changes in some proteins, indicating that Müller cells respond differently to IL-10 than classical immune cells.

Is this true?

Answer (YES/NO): YES